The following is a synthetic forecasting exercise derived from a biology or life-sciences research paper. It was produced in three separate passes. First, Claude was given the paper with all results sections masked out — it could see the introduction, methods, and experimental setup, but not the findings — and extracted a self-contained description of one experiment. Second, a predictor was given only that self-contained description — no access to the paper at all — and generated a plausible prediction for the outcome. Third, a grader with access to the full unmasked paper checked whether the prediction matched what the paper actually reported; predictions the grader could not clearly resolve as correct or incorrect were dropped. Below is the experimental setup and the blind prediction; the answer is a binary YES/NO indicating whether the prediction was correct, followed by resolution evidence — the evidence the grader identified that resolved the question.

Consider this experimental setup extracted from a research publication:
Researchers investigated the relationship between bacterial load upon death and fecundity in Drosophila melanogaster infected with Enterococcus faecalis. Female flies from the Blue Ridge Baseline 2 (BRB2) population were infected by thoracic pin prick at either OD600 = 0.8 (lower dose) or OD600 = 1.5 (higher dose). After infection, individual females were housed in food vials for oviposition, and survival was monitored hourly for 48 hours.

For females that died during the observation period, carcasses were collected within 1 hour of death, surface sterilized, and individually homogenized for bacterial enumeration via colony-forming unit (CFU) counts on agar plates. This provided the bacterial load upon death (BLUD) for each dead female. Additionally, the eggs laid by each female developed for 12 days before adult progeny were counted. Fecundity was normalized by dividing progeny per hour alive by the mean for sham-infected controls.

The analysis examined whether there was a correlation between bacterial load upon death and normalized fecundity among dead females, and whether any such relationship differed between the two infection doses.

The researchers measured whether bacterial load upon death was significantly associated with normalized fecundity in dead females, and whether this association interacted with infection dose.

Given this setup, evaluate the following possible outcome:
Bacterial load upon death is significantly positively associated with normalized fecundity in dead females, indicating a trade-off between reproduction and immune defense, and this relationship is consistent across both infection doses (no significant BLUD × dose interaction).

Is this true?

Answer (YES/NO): NO